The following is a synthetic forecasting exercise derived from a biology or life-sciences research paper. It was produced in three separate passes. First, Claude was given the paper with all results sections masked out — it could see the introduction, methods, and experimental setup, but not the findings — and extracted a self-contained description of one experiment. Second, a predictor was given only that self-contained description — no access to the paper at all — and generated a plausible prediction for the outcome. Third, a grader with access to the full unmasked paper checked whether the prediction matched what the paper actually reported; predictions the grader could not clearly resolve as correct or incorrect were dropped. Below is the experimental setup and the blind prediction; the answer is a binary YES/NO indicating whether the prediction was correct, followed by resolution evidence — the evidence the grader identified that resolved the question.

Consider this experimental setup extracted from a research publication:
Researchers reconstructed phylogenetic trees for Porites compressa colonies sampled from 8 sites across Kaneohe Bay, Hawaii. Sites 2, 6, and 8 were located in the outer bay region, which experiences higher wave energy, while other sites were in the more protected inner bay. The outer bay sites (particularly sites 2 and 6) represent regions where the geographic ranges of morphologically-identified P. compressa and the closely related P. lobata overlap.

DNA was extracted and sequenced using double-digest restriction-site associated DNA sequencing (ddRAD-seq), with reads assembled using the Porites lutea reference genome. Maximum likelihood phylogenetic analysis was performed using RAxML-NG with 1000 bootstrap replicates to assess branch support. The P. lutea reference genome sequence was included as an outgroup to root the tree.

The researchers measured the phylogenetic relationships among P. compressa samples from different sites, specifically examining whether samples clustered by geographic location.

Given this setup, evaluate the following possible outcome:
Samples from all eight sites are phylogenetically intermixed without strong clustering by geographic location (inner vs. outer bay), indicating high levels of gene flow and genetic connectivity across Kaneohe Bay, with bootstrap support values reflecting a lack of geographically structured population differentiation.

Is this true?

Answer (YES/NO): NO